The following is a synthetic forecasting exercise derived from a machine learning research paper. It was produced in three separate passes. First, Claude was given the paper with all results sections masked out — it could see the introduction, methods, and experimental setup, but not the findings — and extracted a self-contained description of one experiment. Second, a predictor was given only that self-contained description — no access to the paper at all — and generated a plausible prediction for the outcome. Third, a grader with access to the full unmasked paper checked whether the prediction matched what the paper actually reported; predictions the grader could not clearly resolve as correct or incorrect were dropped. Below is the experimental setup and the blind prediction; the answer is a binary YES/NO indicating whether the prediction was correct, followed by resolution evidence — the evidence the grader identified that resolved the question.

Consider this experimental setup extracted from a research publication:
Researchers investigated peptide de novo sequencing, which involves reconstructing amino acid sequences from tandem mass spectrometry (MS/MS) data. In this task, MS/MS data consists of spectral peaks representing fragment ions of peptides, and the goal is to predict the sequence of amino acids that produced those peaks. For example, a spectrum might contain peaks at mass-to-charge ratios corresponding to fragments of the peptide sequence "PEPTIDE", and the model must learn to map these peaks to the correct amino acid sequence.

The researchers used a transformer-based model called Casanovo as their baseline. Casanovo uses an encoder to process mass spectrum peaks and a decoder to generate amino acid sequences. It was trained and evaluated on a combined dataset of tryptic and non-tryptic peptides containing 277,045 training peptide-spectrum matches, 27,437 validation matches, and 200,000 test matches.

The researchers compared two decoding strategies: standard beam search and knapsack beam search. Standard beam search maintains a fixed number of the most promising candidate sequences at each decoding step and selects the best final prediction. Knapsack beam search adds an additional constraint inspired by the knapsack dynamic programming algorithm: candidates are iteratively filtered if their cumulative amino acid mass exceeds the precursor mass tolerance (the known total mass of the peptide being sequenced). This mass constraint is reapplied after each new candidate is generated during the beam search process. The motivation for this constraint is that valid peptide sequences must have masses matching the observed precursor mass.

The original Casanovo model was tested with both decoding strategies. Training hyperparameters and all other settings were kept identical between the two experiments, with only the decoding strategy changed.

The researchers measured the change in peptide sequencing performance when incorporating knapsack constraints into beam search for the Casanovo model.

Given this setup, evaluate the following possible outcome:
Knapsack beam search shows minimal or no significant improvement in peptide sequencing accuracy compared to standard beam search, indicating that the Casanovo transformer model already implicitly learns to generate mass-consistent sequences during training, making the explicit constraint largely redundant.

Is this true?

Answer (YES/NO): NO